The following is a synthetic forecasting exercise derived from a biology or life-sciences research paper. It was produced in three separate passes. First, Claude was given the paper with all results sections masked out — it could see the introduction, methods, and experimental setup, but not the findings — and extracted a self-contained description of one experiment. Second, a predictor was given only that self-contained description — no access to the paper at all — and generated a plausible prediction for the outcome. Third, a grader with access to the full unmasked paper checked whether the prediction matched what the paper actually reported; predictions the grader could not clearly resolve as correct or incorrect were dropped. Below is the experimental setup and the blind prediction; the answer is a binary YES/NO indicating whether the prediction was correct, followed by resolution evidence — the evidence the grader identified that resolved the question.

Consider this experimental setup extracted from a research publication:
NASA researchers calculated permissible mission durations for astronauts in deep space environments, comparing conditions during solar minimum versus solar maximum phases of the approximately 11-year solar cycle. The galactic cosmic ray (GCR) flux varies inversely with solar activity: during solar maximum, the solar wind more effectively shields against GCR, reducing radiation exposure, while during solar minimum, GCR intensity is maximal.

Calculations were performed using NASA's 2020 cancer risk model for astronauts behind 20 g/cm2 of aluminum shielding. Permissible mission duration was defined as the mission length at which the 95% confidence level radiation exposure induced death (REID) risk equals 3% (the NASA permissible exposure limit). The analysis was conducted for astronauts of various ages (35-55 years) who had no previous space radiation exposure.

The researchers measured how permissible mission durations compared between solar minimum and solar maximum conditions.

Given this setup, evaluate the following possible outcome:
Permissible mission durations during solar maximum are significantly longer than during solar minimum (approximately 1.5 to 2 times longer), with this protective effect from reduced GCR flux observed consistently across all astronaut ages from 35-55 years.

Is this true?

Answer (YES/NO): YES